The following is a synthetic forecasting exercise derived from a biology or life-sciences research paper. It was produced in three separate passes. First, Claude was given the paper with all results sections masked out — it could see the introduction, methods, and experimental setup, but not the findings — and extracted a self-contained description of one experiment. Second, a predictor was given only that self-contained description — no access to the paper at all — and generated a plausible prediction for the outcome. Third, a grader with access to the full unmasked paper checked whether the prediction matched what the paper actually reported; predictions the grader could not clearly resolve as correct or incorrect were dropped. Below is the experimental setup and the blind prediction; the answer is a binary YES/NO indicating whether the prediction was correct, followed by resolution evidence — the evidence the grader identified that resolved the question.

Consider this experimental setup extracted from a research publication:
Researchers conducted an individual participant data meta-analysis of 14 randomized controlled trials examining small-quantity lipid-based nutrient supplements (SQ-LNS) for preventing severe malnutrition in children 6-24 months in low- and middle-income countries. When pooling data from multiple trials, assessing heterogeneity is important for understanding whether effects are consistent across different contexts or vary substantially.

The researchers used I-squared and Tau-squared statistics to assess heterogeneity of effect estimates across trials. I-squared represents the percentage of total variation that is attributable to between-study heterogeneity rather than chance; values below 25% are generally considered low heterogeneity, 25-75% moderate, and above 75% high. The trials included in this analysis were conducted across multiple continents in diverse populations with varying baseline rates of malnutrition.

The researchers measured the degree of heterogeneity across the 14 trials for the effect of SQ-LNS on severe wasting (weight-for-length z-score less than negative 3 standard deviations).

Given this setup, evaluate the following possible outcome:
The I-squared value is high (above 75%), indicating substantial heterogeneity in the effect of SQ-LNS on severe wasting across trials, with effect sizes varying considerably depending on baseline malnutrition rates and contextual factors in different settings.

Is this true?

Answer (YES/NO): NO